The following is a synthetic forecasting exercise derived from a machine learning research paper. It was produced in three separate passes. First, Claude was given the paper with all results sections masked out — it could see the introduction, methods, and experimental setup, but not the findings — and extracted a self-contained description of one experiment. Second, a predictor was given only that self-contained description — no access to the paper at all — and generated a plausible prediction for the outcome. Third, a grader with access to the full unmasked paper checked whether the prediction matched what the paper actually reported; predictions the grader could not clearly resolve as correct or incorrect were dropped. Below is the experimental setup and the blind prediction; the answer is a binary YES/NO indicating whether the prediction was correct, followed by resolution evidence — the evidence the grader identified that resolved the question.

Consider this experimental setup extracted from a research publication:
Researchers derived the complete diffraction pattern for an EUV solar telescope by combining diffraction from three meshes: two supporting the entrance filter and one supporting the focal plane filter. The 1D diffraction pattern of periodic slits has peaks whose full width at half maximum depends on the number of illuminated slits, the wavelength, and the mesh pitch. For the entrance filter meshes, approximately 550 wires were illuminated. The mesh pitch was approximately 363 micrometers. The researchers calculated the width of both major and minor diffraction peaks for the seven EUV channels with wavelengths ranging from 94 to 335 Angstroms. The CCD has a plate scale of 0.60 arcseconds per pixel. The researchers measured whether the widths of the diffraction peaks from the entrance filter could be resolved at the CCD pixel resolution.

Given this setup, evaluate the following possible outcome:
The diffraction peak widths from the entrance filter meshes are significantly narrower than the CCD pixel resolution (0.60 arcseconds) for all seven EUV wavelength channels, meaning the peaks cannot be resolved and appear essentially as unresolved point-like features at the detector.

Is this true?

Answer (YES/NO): YES